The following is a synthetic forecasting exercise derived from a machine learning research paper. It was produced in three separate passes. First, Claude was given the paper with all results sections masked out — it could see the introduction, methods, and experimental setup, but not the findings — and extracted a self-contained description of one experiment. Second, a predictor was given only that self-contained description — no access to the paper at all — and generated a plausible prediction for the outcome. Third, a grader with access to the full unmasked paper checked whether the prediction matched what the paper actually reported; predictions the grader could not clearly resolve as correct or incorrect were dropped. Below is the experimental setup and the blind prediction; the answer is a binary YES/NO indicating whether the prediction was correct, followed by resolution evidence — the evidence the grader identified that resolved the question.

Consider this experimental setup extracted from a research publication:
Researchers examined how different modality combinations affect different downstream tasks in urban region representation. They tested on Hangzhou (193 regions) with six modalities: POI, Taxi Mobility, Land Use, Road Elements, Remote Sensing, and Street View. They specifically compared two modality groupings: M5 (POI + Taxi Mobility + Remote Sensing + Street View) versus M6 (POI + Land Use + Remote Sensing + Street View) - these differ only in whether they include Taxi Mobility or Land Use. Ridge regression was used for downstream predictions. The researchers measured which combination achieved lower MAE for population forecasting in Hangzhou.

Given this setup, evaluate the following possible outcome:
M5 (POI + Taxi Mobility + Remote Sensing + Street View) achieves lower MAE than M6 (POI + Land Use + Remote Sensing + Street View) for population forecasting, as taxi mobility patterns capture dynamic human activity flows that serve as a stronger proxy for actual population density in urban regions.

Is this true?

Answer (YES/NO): YES